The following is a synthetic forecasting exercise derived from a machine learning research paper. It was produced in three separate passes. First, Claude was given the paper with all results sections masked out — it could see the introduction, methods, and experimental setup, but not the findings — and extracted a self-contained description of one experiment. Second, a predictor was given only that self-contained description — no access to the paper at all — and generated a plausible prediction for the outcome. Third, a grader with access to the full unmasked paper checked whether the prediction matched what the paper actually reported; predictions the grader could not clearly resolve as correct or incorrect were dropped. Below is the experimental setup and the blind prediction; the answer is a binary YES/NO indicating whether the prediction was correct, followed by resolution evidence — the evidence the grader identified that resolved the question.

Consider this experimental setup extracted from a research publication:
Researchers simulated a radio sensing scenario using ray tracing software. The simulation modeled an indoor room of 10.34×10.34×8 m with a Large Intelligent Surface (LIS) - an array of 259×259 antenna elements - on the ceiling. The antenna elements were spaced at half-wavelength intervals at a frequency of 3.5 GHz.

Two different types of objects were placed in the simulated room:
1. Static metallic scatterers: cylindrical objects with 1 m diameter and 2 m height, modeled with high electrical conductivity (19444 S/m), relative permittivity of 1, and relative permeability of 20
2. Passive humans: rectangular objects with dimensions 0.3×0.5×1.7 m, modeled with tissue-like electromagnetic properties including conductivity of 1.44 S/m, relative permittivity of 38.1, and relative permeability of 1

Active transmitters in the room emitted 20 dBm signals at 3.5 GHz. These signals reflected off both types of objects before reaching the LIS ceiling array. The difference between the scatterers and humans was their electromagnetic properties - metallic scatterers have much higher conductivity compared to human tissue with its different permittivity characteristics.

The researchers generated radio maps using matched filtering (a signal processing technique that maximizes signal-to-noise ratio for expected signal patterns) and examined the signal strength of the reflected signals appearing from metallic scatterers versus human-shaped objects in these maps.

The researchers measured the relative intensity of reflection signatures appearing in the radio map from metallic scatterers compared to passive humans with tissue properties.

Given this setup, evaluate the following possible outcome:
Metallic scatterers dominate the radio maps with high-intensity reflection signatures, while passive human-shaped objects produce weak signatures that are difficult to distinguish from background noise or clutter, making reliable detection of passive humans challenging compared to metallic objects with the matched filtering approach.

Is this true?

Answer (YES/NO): NO